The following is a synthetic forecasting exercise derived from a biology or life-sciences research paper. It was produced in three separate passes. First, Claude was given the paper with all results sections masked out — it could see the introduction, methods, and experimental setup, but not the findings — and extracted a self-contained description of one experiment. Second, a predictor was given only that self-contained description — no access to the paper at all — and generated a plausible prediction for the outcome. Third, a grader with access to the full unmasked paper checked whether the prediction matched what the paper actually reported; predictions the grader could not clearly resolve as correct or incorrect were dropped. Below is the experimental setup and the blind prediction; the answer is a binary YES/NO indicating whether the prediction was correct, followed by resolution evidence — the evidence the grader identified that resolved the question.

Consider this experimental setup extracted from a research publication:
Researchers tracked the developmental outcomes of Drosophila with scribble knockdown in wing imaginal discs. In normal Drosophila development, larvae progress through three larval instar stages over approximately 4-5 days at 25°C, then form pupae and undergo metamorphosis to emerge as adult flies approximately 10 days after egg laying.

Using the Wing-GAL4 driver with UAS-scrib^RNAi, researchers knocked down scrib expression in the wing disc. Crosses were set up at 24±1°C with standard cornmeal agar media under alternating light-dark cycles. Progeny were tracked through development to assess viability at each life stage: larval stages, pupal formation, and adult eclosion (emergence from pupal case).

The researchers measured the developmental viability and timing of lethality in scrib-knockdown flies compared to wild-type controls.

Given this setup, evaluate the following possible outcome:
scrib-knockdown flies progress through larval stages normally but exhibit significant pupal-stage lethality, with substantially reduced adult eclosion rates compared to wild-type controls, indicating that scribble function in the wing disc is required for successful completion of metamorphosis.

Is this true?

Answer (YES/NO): YES